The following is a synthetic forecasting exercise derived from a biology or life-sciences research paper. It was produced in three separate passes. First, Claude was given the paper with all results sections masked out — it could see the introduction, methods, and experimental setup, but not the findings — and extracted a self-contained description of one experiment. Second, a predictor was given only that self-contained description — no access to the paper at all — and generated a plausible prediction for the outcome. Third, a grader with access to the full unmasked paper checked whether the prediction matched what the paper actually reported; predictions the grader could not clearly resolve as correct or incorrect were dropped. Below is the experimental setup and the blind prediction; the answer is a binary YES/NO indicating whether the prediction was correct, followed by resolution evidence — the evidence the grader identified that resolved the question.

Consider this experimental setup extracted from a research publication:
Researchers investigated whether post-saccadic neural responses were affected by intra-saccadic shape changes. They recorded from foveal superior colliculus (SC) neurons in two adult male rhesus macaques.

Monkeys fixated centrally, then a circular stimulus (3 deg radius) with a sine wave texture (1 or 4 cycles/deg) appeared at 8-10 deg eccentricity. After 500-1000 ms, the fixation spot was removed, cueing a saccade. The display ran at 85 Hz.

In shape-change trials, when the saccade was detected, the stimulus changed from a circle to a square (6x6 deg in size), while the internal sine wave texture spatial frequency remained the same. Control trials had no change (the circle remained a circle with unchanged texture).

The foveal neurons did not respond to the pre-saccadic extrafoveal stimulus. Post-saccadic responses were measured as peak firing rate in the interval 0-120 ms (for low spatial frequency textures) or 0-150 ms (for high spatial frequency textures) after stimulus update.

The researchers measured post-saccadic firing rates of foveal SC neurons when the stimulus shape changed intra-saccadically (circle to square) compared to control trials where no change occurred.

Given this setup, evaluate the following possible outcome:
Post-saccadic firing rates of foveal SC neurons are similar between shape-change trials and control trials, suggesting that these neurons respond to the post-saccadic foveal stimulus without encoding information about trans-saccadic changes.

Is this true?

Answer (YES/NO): NO